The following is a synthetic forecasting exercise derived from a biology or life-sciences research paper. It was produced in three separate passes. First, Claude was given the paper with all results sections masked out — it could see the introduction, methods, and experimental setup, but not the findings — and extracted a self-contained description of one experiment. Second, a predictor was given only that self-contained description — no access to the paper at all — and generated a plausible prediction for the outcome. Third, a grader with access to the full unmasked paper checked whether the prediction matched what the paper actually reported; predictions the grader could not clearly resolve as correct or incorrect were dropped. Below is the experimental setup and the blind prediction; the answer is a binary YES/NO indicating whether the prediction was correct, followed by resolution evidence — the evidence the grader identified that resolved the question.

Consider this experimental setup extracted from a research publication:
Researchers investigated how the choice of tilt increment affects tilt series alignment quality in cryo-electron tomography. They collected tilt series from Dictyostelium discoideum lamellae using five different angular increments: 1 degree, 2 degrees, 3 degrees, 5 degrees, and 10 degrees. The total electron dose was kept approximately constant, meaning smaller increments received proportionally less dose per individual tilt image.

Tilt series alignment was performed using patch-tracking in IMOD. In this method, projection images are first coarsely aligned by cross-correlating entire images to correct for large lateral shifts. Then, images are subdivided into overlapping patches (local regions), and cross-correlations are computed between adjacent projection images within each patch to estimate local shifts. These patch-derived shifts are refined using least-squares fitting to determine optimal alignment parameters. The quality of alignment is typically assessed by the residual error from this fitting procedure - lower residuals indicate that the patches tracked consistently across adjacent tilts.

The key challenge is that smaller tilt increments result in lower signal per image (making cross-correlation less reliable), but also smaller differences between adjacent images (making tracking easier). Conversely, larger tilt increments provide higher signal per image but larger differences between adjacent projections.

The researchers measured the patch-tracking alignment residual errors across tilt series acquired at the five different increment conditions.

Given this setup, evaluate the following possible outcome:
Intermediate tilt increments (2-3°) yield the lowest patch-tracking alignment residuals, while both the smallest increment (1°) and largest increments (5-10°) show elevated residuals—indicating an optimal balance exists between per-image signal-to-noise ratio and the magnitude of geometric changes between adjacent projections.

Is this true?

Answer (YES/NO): NO